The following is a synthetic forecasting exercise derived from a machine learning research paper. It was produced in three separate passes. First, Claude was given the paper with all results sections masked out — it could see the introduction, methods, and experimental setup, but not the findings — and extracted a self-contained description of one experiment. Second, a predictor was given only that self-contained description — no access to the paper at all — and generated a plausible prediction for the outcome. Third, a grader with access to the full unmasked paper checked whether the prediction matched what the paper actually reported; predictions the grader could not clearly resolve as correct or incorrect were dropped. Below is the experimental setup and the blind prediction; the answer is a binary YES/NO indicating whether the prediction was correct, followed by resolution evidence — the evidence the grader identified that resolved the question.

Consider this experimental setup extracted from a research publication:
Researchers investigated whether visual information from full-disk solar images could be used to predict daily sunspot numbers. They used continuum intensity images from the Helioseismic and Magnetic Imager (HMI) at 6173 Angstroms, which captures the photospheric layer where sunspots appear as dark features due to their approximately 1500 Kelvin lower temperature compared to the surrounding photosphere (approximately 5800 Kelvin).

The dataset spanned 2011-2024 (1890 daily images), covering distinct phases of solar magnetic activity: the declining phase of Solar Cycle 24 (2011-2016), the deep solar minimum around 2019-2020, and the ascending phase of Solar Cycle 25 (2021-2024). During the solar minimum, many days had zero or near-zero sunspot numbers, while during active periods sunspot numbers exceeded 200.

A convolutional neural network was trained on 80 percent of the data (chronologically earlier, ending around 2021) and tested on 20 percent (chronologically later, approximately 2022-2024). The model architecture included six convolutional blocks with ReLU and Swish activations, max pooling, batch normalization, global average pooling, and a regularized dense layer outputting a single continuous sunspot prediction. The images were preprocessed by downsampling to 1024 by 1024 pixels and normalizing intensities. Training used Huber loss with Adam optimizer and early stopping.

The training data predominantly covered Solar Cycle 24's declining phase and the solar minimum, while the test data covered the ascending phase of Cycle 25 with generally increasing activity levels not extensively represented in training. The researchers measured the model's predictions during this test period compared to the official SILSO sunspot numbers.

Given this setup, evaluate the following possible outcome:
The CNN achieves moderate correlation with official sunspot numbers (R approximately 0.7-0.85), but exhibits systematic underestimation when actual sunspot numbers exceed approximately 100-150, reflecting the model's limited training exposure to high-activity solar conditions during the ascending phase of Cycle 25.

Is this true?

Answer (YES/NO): NO